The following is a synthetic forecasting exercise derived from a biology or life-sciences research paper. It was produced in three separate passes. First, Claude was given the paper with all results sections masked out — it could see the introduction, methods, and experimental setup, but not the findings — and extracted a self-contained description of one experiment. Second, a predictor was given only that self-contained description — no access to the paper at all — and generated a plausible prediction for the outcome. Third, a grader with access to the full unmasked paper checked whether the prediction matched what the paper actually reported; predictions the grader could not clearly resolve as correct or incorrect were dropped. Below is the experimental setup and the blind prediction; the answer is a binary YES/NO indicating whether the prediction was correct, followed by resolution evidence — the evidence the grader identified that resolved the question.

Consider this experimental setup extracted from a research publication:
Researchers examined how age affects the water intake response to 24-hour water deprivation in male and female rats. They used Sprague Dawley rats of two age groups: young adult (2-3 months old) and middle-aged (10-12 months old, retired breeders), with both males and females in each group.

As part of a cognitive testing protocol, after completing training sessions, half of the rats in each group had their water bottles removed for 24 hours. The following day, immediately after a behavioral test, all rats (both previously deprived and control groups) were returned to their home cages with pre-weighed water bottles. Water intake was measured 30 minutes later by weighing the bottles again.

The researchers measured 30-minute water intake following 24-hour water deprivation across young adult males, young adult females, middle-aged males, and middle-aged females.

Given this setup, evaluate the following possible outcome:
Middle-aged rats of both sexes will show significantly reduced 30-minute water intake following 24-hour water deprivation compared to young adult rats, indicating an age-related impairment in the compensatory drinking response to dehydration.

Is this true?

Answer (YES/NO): YES